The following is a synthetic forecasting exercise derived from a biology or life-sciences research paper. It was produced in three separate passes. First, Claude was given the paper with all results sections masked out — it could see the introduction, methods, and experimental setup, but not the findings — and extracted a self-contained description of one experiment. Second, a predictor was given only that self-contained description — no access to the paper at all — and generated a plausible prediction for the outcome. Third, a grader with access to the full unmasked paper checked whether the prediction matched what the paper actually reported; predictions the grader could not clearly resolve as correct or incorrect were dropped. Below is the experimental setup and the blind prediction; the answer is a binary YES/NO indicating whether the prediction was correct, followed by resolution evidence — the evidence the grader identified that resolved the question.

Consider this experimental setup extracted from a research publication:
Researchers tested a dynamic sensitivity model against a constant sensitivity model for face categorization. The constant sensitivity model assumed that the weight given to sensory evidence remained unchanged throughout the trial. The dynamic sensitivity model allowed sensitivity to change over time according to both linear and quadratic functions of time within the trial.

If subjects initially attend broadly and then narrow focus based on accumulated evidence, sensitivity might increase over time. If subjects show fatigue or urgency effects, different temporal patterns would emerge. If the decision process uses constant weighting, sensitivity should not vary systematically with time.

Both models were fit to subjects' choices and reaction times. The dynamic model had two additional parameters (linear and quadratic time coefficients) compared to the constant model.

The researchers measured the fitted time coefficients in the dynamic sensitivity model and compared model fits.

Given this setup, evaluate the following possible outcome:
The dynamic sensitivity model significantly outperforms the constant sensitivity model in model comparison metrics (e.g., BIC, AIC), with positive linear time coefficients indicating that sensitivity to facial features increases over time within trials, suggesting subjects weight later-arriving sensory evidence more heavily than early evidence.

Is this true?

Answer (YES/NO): NO